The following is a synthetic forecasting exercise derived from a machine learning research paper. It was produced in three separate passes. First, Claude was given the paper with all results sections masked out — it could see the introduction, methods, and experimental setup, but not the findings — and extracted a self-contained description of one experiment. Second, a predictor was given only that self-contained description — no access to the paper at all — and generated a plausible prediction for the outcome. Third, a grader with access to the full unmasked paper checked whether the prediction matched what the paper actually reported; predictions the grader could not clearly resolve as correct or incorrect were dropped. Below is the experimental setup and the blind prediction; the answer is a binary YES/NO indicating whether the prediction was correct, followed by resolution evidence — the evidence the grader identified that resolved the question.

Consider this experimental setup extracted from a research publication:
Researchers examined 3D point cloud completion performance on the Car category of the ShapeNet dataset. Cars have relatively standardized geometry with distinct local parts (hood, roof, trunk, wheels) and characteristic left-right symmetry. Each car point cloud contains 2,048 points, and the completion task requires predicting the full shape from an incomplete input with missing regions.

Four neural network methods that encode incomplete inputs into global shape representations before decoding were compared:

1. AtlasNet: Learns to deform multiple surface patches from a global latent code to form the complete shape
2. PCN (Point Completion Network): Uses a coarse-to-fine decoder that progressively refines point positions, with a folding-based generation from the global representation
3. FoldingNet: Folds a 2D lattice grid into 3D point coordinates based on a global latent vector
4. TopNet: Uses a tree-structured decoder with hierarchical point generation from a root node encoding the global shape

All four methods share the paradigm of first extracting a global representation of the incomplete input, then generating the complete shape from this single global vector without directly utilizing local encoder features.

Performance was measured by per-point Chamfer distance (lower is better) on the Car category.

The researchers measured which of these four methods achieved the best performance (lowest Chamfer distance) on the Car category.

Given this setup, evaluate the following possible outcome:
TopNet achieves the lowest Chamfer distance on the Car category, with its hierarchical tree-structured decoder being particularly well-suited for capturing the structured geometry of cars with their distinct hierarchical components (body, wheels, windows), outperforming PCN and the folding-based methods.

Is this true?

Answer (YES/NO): YES